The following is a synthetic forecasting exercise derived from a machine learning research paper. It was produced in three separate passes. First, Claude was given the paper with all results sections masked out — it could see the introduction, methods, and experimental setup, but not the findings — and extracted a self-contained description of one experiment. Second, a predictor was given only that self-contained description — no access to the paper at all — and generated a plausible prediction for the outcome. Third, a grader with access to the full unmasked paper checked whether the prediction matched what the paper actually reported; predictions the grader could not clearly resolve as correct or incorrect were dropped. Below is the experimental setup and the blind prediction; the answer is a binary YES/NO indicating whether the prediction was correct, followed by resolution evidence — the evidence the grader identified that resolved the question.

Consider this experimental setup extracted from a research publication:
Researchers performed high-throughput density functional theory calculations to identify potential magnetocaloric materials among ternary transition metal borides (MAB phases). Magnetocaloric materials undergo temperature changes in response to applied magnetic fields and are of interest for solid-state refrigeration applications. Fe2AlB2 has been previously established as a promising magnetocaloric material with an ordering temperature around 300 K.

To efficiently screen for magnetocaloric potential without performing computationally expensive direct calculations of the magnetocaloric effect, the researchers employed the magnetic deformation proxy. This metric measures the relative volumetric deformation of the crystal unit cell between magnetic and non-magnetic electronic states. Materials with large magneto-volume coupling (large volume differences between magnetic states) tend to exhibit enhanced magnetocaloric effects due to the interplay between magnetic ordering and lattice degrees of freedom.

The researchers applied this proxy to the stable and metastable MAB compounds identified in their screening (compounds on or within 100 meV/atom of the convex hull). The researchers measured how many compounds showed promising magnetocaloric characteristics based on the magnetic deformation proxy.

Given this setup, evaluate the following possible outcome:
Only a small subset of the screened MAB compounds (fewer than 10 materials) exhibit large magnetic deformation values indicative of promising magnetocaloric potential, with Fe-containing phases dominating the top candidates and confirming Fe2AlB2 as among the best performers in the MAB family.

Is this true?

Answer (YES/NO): NO